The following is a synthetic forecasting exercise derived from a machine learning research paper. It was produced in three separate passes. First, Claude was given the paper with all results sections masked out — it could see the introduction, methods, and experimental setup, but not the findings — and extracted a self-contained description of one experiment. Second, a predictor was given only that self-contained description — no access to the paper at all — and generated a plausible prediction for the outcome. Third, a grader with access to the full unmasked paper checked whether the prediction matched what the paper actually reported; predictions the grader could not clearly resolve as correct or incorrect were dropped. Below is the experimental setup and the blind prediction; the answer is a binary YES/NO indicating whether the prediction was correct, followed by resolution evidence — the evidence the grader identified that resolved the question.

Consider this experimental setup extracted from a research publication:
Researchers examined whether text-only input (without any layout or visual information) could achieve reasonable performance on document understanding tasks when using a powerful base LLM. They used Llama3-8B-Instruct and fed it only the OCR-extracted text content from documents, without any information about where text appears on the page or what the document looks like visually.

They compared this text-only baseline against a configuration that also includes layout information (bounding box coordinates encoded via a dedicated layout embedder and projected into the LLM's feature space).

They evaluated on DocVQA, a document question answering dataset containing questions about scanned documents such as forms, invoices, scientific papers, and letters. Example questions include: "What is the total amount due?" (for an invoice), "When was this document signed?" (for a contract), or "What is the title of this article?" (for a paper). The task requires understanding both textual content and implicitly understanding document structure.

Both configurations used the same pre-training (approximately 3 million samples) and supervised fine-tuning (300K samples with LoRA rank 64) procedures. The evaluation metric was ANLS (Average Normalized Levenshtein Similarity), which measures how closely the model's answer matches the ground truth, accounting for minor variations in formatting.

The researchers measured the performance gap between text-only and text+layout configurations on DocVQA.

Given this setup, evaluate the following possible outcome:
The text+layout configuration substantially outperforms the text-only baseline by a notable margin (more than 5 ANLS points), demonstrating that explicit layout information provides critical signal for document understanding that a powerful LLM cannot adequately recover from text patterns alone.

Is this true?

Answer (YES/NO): NO